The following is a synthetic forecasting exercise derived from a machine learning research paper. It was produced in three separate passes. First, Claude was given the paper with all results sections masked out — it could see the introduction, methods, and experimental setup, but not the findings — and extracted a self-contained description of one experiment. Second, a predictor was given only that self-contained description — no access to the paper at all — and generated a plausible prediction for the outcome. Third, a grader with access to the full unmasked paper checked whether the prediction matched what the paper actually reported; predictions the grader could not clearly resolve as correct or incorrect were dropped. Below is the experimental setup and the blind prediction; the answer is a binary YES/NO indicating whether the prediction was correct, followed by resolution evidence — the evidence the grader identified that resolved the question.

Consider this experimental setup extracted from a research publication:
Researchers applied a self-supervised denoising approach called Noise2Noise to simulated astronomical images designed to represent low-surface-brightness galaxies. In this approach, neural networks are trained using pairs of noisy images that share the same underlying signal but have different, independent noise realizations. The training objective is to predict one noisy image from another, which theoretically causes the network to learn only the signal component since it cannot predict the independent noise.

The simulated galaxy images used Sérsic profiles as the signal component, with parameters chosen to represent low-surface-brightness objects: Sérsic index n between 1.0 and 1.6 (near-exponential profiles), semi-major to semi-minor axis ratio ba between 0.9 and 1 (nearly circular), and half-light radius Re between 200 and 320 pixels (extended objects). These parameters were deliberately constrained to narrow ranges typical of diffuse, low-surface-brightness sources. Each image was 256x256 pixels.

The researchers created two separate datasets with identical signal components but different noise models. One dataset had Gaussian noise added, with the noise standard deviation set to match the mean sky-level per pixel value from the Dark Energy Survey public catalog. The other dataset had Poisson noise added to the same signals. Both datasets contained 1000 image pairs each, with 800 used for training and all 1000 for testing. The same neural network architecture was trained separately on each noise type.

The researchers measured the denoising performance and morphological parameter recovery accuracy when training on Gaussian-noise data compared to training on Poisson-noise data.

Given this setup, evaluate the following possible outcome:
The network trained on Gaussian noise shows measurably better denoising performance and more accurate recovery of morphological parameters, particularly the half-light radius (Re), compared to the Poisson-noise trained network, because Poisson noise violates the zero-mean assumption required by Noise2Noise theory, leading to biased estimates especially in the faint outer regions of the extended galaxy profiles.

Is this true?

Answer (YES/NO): NO